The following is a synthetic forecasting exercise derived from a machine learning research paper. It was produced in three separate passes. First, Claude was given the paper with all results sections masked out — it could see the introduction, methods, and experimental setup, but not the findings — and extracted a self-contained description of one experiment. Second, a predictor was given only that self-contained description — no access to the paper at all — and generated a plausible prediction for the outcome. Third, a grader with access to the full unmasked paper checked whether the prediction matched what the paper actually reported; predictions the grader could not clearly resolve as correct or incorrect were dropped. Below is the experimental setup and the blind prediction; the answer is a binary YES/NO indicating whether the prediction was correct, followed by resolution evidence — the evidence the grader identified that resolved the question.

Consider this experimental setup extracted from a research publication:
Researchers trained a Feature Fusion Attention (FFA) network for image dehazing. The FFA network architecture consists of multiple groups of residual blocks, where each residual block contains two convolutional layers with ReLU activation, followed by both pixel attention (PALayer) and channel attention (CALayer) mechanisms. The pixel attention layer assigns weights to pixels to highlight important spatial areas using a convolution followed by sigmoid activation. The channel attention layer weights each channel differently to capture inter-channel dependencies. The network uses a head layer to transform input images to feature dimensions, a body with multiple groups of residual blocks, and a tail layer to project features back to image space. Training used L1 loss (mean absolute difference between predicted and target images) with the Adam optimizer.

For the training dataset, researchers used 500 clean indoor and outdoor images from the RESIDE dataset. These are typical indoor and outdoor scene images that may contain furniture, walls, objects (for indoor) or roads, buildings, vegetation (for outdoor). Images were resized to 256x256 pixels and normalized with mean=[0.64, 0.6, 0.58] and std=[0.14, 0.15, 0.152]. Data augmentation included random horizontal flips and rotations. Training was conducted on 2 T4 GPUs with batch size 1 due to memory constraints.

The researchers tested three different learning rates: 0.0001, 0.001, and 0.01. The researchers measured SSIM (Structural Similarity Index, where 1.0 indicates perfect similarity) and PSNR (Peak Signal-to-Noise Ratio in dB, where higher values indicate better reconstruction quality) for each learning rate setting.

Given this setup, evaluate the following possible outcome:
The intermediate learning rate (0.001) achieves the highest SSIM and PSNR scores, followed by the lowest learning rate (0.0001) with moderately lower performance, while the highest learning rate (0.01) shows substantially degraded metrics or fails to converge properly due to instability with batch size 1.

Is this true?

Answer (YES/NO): NO